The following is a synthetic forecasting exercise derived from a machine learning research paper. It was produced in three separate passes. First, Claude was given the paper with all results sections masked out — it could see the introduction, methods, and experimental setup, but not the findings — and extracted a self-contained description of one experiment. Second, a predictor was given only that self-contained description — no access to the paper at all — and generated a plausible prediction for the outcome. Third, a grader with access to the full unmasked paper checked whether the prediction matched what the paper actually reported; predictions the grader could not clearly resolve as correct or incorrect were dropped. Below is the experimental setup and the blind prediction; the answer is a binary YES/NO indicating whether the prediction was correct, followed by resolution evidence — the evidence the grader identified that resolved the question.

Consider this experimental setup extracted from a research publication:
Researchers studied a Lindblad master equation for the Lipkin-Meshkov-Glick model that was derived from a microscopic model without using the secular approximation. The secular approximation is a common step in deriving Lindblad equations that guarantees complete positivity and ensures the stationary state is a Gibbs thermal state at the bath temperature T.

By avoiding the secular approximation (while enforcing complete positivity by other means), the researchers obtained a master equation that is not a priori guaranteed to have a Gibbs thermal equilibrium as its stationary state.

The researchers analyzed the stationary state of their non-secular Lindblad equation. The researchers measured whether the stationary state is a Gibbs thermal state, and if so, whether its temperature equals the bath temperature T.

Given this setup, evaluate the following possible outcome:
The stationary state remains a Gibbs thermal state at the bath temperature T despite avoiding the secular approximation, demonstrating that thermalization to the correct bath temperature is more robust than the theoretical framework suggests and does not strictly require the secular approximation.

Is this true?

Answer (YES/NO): NO